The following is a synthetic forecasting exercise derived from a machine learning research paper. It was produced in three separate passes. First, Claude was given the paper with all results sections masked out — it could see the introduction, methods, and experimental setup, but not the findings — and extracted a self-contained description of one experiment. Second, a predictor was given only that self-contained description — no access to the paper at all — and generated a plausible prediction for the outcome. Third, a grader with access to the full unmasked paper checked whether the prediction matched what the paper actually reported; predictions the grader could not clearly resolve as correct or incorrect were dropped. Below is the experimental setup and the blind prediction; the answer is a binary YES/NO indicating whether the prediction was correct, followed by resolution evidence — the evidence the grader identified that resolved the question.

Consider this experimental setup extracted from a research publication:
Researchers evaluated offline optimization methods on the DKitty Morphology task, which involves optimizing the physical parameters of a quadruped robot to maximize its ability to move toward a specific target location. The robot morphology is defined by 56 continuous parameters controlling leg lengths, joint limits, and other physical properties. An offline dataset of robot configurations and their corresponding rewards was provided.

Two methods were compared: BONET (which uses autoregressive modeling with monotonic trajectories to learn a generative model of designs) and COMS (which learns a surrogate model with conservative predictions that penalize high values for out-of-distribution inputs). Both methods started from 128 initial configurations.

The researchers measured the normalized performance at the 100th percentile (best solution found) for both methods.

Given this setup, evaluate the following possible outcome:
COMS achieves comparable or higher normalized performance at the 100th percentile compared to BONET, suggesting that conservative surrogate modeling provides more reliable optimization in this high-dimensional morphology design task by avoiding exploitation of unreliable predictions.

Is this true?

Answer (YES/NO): YES